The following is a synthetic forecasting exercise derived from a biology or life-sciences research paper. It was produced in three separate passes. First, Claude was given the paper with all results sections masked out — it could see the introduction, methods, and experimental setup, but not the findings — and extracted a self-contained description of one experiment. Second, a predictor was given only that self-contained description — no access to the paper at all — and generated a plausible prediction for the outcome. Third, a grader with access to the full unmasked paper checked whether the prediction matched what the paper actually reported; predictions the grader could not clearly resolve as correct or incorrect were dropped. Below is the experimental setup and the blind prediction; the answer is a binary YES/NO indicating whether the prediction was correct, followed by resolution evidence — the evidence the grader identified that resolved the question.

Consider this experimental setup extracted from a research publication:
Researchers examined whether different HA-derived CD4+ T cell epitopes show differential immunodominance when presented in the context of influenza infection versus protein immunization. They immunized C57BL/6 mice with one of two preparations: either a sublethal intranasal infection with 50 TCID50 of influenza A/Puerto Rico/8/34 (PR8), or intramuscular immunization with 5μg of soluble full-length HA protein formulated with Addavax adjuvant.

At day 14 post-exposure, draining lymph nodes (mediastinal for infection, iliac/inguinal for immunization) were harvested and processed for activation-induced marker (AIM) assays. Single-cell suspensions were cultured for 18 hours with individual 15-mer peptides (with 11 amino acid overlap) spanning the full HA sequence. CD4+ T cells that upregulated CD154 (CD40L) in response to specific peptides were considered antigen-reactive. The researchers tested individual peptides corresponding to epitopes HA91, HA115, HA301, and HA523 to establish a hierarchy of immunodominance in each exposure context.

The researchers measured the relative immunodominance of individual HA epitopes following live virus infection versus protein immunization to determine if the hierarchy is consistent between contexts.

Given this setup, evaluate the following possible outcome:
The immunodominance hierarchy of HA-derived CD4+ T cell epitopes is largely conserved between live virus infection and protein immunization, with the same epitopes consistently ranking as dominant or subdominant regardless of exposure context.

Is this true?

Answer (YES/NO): YES